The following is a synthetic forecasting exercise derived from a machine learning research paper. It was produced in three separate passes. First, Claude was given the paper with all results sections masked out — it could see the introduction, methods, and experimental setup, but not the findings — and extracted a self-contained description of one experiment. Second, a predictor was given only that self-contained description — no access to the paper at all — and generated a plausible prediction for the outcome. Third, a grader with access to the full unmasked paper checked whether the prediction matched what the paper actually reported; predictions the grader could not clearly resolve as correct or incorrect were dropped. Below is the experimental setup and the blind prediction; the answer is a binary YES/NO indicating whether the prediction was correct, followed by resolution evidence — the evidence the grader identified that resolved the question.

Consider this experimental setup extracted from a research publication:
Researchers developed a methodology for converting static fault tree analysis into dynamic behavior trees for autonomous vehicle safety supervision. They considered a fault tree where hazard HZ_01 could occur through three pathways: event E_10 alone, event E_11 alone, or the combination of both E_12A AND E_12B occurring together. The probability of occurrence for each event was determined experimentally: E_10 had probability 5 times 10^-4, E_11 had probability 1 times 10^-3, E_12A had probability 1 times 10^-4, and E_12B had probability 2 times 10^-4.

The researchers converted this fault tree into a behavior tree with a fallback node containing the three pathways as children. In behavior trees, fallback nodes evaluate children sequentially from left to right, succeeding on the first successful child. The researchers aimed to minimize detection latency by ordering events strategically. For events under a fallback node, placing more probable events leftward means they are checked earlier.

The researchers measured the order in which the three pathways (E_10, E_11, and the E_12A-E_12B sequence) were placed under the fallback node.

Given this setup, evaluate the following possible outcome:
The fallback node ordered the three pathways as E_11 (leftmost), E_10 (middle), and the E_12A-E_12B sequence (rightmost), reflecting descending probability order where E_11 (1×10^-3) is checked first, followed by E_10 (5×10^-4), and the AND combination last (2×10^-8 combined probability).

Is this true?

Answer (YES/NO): YES